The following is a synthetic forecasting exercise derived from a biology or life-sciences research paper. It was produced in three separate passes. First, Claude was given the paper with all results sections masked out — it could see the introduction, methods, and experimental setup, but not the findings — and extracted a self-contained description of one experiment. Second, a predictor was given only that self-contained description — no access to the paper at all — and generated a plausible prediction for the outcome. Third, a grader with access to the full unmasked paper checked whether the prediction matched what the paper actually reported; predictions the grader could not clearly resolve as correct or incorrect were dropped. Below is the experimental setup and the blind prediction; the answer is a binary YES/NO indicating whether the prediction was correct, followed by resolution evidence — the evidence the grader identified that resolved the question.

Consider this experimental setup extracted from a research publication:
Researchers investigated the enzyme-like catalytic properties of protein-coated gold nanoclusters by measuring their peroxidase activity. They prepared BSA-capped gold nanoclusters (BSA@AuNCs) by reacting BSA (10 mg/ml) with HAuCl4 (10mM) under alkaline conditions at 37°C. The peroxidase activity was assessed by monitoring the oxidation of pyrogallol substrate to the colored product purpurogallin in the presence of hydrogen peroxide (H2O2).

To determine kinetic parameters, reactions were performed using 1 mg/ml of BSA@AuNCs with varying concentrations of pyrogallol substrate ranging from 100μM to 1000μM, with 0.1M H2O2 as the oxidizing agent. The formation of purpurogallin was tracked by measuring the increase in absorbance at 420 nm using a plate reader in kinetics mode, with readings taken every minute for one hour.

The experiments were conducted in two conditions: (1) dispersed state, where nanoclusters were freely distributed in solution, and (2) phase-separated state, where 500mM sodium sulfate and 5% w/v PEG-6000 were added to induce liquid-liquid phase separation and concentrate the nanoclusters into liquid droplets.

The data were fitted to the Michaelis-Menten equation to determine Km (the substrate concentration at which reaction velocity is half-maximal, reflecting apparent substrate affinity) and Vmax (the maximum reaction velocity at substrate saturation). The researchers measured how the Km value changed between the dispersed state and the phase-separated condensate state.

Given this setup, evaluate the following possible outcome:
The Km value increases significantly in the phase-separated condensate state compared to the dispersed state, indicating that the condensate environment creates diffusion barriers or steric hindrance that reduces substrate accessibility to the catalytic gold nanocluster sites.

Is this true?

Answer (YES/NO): NO